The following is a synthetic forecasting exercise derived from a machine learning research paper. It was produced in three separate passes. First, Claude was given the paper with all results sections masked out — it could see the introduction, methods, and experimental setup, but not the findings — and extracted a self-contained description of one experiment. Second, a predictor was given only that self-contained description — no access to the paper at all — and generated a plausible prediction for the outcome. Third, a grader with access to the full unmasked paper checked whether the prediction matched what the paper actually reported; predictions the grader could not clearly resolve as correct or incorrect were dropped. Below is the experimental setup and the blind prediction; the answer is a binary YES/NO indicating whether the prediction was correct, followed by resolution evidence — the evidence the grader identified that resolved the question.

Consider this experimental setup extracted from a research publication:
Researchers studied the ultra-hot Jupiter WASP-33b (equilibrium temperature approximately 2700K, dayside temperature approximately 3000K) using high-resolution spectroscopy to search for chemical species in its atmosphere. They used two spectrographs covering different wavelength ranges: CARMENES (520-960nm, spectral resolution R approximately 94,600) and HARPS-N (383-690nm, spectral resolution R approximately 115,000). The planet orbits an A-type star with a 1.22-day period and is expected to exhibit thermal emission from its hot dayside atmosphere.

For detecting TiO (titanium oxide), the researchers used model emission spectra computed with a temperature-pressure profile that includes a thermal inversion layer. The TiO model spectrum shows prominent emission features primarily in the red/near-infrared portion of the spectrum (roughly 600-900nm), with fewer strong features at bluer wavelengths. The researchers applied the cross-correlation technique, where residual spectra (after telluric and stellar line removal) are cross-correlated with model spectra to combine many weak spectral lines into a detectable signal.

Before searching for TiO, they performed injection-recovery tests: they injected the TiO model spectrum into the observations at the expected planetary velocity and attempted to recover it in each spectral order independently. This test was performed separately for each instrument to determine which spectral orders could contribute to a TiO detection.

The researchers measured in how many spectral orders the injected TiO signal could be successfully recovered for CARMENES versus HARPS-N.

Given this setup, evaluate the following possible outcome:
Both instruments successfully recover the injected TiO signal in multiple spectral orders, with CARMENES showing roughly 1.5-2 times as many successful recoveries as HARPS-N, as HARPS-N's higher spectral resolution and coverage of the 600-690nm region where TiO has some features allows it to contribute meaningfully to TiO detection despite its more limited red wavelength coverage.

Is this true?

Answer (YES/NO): NO